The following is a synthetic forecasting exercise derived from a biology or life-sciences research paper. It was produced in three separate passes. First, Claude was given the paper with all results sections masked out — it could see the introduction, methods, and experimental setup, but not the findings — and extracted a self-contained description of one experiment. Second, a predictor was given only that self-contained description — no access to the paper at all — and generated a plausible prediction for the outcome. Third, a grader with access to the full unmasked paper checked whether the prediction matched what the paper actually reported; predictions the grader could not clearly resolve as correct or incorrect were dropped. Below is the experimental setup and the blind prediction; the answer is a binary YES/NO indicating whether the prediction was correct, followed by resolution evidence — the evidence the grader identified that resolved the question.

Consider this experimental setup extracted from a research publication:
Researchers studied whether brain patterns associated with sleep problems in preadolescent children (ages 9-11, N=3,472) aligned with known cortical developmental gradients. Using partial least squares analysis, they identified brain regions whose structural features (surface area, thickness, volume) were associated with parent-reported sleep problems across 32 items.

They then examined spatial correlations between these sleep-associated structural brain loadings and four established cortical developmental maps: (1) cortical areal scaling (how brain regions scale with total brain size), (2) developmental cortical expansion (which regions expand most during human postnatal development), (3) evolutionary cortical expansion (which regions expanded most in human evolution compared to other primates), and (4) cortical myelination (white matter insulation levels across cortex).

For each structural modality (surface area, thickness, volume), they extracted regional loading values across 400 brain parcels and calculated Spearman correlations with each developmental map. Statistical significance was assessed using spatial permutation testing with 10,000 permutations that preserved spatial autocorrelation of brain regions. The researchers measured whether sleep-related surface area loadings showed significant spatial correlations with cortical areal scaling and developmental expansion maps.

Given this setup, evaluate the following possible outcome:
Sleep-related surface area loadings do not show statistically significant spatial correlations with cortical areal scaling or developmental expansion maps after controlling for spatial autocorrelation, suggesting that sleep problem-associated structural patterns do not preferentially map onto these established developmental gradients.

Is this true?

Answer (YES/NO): NO